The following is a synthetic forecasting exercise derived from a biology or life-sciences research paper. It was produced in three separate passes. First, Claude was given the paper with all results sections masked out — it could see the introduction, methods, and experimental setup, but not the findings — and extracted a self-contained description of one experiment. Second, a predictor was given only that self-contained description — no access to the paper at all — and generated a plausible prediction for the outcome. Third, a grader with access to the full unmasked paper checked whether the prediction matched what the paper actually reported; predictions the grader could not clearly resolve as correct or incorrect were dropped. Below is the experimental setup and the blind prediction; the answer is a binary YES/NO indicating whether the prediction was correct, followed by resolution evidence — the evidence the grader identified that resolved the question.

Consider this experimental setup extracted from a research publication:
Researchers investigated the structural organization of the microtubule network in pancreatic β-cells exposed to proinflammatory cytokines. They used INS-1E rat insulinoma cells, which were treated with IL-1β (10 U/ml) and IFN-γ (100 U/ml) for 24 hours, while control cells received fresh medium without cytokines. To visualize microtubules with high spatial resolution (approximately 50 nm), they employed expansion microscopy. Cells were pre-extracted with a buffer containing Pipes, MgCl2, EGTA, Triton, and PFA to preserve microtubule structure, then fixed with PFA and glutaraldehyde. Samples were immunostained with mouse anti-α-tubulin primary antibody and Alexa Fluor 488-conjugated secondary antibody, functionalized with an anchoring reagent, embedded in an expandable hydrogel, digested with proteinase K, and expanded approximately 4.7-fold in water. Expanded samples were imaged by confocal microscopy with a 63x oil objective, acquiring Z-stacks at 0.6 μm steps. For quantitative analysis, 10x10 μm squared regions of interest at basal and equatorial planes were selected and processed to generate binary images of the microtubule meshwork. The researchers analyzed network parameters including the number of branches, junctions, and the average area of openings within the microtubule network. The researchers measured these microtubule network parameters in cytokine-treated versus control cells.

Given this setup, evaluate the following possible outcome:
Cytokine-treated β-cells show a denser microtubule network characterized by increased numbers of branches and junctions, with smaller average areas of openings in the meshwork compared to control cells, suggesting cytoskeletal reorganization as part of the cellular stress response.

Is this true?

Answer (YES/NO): NO